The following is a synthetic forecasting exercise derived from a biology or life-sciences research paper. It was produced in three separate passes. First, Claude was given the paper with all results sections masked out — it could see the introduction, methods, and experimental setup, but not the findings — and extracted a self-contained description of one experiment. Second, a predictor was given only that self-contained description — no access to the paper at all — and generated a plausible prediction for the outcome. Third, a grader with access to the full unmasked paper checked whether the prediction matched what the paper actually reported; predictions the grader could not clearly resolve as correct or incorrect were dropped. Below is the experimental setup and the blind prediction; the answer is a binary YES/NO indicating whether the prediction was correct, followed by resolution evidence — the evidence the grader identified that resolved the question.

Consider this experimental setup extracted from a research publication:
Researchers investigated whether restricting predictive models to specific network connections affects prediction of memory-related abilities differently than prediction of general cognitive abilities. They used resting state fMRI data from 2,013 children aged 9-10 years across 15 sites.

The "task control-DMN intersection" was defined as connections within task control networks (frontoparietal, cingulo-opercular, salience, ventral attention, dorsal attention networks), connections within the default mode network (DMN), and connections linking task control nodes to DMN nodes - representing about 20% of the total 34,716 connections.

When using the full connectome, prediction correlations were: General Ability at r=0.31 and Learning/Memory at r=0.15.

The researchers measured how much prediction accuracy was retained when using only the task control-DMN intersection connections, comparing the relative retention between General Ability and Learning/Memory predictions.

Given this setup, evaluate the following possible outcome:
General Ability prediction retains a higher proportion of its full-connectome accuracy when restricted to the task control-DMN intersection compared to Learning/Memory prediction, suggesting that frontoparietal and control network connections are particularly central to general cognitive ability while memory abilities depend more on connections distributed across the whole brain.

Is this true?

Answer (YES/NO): YES